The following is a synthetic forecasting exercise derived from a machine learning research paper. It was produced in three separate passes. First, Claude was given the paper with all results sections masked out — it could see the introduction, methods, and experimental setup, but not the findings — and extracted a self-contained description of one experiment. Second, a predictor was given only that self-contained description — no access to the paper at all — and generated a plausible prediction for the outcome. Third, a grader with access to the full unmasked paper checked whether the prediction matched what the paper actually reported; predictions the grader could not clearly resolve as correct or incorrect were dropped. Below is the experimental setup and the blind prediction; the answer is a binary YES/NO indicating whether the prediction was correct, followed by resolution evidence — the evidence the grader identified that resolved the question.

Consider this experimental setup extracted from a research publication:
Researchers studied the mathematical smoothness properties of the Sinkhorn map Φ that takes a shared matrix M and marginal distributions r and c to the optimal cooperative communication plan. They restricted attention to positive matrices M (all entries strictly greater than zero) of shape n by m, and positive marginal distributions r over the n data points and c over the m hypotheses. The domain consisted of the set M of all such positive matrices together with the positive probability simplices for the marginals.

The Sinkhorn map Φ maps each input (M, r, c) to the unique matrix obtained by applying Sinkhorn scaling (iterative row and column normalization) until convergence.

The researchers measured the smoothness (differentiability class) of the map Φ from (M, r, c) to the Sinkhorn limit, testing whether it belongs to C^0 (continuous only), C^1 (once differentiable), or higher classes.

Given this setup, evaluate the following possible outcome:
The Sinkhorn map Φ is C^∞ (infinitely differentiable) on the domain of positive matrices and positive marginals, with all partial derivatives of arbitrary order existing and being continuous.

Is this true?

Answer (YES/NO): YES